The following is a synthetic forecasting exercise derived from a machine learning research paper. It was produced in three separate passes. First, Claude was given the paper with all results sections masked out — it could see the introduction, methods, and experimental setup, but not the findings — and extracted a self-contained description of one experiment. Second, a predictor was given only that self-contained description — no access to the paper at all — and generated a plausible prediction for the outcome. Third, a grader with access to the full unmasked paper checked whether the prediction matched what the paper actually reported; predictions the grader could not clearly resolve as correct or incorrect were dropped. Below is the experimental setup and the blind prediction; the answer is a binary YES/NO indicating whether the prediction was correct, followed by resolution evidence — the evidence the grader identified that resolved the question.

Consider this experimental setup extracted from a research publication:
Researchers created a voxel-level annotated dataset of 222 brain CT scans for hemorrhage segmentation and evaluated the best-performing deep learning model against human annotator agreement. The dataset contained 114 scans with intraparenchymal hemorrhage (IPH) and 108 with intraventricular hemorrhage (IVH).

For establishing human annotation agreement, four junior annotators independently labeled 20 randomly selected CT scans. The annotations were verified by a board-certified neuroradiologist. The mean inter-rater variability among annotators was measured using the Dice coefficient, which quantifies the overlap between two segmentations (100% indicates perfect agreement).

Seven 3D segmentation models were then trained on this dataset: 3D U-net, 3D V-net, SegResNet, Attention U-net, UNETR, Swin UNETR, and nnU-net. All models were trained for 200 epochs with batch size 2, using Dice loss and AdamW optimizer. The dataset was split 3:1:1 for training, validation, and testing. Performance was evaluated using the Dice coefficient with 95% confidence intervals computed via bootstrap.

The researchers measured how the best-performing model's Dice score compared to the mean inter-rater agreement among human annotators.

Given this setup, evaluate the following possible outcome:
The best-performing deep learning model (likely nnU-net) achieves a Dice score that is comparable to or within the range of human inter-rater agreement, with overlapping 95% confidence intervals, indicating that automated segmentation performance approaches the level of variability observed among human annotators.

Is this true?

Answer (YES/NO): YES